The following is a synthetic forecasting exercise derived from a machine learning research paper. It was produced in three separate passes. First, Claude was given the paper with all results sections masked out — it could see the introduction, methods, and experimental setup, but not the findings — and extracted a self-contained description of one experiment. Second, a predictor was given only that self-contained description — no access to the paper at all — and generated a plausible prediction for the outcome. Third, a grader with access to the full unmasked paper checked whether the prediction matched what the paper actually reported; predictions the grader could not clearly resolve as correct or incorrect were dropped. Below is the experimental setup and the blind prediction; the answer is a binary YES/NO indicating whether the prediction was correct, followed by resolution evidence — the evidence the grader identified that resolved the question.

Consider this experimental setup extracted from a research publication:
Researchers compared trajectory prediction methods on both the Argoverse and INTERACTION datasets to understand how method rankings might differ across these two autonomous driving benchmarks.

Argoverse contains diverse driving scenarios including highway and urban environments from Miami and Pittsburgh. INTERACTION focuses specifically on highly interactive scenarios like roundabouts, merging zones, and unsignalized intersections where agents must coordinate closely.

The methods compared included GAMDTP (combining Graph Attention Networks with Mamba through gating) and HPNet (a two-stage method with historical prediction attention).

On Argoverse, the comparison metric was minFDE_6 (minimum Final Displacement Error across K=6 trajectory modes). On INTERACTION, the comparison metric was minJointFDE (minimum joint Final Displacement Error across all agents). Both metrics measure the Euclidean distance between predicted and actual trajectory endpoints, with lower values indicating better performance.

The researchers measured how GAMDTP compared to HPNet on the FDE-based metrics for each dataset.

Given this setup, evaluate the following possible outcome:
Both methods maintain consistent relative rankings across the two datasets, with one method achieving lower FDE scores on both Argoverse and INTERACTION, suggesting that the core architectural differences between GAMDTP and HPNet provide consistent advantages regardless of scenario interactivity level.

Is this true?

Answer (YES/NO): YES